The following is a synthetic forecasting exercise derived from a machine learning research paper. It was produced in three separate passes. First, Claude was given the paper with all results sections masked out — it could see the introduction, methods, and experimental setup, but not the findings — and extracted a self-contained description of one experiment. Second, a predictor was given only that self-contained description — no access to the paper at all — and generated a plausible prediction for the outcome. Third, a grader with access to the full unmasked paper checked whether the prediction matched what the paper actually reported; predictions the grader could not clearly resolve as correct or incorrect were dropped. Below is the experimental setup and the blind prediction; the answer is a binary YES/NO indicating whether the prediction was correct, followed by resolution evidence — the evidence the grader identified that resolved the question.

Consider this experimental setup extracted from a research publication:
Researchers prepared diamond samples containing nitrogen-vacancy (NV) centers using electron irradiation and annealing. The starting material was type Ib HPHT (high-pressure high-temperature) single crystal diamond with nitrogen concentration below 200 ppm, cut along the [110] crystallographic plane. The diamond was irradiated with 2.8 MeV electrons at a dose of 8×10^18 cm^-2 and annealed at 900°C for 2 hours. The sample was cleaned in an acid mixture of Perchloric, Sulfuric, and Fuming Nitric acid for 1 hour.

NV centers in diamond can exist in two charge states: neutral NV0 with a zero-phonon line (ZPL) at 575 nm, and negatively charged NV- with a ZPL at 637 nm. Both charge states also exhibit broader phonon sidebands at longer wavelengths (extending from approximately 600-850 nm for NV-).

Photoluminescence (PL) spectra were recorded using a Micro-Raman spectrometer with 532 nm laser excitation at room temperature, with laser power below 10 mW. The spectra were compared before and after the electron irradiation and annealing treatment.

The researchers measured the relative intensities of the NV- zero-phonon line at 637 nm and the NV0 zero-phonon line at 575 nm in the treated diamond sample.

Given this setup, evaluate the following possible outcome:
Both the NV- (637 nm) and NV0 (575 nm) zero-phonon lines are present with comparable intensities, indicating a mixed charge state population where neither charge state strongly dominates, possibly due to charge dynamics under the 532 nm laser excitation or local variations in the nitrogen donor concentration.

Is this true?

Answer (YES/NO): NO